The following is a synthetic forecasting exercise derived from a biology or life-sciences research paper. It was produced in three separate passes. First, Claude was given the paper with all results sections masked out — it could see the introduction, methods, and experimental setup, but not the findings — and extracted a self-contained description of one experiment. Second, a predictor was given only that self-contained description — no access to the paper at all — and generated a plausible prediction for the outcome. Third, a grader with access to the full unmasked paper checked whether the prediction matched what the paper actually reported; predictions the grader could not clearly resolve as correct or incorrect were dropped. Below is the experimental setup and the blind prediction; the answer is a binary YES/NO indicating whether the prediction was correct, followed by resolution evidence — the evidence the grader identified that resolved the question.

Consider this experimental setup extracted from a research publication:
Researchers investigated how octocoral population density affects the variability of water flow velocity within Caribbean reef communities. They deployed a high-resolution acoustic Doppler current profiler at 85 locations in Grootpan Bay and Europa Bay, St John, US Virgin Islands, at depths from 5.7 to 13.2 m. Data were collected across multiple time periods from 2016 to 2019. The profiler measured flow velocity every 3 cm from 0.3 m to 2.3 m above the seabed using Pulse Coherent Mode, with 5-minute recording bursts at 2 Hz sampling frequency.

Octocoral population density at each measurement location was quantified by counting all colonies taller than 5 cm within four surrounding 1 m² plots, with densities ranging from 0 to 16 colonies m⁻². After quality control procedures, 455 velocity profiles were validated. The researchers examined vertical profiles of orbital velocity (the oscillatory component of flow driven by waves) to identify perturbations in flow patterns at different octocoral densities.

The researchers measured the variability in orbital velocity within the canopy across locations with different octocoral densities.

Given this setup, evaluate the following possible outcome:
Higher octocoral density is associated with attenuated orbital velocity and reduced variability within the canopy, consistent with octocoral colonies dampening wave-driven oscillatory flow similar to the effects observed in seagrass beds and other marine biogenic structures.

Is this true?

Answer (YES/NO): NO